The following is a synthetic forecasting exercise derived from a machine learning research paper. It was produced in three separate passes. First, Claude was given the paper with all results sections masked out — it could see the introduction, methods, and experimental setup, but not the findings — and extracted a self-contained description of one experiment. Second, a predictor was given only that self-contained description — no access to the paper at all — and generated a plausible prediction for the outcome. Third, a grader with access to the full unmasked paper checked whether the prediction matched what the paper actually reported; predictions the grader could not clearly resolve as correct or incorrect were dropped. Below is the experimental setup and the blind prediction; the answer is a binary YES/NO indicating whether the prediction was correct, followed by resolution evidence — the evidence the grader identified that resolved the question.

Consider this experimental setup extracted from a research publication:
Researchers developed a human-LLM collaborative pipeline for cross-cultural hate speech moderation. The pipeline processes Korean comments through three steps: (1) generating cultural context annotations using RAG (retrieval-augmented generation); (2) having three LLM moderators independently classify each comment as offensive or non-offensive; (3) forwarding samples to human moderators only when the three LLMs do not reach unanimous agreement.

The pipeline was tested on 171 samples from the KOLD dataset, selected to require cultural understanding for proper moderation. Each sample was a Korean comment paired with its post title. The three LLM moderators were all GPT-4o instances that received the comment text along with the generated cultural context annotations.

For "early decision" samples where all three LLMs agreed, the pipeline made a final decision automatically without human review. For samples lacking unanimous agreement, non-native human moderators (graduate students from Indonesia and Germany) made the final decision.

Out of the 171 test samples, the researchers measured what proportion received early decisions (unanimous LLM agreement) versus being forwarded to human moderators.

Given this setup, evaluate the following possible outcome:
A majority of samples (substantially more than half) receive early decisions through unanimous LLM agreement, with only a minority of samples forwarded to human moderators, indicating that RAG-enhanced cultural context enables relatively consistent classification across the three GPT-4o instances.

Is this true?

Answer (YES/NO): YES